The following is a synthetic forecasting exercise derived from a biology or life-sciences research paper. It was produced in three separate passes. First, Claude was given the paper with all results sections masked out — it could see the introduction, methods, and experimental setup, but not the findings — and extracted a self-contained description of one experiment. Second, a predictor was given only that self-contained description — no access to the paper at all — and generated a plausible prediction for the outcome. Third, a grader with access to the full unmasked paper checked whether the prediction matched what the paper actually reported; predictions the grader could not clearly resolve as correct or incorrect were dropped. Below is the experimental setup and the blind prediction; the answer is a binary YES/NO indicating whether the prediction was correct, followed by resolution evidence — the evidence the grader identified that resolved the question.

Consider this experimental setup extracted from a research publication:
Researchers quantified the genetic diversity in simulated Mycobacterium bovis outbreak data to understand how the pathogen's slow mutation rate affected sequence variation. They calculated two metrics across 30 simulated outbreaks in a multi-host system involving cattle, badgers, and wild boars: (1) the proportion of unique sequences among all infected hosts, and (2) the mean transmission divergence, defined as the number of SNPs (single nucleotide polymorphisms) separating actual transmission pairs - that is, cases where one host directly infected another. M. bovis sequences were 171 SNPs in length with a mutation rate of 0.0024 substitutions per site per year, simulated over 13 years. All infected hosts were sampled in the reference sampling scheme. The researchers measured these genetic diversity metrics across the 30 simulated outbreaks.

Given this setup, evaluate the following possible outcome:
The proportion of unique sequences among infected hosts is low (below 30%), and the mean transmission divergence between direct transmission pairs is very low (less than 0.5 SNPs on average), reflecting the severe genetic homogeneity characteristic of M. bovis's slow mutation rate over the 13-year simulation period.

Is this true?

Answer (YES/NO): YES